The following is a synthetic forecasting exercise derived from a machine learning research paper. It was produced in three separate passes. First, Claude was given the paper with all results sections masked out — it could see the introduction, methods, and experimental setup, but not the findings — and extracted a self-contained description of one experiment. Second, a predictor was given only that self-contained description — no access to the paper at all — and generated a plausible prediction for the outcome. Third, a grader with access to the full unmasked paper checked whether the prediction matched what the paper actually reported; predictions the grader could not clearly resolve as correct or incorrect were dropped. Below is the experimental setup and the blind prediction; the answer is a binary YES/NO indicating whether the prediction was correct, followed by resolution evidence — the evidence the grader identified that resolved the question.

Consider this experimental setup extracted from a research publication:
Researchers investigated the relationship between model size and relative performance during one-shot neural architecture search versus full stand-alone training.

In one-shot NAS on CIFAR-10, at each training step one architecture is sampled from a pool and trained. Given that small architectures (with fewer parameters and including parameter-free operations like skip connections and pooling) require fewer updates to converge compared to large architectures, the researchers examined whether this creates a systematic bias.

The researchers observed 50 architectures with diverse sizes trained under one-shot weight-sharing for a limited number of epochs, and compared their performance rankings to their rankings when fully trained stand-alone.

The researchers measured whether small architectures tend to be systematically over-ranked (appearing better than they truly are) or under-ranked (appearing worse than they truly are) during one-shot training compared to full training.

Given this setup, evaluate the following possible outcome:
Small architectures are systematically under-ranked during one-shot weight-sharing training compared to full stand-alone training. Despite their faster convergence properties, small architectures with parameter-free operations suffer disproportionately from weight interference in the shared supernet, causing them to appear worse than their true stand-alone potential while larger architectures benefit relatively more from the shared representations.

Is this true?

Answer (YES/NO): NO